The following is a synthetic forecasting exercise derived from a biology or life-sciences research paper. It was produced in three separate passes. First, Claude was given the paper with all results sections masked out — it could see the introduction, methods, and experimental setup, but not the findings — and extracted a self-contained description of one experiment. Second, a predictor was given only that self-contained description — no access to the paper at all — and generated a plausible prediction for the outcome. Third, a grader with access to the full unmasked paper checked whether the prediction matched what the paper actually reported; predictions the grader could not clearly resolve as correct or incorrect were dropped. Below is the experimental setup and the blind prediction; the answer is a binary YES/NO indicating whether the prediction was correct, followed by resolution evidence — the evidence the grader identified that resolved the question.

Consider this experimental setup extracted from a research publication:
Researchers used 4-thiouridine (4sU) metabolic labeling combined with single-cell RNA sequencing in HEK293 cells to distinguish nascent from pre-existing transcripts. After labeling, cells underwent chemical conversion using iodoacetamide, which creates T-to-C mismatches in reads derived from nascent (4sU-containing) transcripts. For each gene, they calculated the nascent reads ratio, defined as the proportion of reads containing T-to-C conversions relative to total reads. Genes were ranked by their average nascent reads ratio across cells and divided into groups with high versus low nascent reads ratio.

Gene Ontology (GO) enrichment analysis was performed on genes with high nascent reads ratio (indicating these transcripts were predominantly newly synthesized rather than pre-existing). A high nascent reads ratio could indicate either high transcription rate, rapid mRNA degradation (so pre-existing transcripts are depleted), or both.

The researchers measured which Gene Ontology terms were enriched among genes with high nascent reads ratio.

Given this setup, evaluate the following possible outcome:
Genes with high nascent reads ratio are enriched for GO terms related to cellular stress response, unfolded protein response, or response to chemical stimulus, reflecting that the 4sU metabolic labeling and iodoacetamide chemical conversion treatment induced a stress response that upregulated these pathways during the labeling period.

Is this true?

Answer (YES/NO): NO